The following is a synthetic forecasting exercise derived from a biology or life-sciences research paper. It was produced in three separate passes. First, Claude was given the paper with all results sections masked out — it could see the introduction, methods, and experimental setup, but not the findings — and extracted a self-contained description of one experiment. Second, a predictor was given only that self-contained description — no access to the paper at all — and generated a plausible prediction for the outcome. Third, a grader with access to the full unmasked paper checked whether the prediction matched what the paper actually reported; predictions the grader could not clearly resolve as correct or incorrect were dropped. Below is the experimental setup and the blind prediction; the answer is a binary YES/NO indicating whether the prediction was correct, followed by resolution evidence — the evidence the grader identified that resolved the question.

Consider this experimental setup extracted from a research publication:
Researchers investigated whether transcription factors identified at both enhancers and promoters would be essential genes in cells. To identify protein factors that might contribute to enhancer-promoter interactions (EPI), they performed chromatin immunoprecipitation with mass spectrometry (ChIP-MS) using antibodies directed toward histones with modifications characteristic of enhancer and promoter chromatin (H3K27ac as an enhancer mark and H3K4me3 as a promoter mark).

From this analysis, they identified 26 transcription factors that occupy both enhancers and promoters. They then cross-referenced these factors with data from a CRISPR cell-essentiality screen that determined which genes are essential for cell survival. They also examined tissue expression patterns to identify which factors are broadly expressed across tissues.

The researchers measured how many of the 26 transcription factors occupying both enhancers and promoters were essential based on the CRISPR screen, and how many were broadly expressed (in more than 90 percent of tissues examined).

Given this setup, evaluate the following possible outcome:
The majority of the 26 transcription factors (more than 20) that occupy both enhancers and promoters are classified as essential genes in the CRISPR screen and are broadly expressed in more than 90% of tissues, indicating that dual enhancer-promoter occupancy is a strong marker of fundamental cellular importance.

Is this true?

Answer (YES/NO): NO